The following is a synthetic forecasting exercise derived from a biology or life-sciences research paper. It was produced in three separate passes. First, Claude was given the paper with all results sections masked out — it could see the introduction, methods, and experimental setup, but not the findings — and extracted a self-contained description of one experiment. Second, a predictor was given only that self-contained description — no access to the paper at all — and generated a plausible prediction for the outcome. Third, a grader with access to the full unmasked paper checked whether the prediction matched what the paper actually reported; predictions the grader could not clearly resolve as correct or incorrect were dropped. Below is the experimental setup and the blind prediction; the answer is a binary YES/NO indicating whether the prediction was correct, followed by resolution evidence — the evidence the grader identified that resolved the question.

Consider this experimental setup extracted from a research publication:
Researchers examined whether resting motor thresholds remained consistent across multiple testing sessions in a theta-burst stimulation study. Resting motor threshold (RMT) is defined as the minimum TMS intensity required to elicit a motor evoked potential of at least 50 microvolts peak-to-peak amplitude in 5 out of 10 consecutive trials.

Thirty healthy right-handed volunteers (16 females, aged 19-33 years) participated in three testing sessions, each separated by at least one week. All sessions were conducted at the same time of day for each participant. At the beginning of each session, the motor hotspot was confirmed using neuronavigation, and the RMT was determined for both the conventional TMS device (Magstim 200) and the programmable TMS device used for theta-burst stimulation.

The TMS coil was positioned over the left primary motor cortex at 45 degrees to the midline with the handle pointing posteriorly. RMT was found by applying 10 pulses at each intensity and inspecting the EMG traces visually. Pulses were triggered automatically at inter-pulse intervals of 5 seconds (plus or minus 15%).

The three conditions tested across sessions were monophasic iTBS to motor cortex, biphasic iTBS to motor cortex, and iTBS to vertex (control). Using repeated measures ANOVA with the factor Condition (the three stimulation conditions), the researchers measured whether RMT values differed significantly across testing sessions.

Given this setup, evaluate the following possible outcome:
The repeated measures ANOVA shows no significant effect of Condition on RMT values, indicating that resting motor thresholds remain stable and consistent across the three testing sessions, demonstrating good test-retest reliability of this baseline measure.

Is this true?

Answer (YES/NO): YES